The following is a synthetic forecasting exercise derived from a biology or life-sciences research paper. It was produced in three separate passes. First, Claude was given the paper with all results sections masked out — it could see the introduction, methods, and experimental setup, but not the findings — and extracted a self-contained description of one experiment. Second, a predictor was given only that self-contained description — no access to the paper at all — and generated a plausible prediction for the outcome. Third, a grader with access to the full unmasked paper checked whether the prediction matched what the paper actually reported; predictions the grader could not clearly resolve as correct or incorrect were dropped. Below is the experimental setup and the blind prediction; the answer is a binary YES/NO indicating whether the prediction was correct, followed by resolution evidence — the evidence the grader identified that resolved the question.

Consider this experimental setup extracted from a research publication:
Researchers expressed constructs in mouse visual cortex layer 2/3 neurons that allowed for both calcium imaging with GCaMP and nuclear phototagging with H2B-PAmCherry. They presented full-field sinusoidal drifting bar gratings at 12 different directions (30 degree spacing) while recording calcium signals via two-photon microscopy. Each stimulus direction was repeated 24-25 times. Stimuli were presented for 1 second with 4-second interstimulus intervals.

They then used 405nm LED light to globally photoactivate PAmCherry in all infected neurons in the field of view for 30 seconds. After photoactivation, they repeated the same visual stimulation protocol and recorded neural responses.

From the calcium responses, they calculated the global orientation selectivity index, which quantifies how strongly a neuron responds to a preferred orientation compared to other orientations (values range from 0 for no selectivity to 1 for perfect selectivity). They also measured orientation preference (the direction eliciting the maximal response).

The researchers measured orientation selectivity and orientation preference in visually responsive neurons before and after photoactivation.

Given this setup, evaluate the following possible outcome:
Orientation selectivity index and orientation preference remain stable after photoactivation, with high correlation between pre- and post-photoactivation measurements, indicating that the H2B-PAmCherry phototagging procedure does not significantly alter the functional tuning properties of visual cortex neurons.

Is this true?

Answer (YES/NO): YES